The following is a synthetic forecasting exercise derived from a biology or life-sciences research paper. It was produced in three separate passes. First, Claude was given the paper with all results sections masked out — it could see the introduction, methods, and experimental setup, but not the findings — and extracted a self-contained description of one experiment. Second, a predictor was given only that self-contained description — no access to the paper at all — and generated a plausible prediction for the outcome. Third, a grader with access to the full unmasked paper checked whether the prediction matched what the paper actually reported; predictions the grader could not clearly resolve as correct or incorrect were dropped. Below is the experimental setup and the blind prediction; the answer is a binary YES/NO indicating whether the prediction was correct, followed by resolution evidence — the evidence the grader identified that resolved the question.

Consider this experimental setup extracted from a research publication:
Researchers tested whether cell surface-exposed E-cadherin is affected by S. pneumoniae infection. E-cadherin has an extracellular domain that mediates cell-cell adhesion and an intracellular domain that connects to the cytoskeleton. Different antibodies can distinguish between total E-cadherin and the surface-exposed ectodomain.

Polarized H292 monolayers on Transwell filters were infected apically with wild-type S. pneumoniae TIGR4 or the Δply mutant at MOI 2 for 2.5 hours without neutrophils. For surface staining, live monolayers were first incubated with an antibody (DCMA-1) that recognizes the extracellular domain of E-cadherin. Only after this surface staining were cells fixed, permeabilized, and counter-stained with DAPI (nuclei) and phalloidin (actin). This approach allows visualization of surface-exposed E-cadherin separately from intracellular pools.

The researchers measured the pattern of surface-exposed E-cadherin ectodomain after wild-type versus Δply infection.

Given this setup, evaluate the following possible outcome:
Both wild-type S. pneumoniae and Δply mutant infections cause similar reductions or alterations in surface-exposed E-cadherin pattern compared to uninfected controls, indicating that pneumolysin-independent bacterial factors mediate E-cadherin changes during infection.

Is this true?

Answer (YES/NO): NO